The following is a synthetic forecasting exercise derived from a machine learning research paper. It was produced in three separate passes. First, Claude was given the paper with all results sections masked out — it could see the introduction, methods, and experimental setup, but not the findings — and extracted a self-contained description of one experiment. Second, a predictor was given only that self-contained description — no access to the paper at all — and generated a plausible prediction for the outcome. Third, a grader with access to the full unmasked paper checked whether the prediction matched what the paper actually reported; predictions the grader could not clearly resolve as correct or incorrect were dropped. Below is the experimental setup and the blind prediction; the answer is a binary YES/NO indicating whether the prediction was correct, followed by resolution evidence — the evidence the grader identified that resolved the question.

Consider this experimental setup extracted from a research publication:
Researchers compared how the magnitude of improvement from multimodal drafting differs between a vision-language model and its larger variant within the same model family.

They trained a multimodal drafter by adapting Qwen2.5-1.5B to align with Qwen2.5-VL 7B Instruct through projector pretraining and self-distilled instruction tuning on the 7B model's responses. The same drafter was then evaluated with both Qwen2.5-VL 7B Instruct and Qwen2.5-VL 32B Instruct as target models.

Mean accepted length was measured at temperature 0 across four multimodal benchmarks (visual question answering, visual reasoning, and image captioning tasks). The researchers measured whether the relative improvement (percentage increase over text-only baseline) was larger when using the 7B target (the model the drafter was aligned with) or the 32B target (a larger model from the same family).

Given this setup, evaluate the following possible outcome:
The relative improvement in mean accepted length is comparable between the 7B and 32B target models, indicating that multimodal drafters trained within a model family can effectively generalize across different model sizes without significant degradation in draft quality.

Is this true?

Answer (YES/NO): NO